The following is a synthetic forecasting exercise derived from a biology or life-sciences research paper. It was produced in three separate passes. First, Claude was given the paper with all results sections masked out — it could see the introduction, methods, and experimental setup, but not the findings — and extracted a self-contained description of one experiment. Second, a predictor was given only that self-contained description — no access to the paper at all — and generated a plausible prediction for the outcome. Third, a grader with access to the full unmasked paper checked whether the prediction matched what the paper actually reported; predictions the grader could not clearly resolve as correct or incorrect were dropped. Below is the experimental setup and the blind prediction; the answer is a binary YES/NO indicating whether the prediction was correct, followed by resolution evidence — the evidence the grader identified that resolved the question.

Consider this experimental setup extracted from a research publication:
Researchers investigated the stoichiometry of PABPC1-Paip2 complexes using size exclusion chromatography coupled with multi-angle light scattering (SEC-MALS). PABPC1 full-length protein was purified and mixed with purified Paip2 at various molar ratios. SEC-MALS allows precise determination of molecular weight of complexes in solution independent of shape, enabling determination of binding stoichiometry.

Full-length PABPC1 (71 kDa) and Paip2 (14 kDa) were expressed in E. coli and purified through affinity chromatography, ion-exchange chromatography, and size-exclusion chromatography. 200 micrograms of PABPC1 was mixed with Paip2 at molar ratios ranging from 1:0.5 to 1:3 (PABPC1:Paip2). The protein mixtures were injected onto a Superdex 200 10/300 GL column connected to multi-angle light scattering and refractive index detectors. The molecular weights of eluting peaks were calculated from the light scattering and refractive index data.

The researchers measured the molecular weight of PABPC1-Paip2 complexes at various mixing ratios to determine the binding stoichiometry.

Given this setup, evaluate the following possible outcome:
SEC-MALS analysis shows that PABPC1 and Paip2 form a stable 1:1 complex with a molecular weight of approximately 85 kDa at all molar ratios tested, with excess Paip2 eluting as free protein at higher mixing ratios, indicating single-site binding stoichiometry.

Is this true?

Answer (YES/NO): NO